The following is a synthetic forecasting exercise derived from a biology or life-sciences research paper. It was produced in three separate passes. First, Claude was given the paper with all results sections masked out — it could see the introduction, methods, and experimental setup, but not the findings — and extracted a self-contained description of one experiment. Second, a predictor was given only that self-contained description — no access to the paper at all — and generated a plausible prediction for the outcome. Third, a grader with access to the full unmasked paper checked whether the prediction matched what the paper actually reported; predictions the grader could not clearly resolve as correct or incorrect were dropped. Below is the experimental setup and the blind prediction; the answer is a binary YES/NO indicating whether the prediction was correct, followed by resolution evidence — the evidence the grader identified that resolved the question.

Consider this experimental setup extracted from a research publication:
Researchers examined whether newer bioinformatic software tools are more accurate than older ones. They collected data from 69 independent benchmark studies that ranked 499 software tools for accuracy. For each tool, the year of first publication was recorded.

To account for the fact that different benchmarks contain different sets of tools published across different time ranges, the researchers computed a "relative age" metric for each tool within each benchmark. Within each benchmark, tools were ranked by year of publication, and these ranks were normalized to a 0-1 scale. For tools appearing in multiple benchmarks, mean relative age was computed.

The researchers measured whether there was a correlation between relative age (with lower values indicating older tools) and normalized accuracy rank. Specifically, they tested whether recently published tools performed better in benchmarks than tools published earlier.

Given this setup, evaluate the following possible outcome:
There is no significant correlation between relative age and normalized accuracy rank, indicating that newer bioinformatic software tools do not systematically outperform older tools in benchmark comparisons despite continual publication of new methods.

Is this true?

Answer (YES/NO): YES